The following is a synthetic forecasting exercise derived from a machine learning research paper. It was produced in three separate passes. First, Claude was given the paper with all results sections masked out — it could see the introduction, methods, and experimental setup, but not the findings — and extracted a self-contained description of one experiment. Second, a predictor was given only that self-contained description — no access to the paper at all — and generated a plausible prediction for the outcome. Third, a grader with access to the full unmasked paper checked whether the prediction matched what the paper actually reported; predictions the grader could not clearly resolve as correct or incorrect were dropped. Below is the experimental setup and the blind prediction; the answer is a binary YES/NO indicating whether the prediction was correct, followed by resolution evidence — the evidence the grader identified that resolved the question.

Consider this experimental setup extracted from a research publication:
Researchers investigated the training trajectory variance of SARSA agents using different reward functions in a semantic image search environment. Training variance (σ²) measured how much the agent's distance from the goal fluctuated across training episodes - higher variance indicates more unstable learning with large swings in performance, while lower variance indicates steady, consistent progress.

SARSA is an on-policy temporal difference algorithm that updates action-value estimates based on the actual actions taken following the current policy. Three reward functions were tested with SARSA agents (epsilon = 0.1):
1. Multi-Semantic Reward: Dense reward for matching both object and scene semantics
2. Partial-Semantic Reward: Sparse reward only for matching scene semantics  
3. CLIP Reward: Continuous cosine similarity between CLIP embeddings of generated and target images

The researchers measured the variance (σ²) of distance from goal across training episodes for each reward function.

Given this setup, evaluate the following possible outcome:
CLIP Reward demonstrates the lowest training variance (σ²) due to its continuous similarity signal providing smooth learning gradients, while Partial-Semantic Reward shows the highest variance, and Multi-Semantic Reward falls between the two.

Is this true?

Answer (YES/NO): NO